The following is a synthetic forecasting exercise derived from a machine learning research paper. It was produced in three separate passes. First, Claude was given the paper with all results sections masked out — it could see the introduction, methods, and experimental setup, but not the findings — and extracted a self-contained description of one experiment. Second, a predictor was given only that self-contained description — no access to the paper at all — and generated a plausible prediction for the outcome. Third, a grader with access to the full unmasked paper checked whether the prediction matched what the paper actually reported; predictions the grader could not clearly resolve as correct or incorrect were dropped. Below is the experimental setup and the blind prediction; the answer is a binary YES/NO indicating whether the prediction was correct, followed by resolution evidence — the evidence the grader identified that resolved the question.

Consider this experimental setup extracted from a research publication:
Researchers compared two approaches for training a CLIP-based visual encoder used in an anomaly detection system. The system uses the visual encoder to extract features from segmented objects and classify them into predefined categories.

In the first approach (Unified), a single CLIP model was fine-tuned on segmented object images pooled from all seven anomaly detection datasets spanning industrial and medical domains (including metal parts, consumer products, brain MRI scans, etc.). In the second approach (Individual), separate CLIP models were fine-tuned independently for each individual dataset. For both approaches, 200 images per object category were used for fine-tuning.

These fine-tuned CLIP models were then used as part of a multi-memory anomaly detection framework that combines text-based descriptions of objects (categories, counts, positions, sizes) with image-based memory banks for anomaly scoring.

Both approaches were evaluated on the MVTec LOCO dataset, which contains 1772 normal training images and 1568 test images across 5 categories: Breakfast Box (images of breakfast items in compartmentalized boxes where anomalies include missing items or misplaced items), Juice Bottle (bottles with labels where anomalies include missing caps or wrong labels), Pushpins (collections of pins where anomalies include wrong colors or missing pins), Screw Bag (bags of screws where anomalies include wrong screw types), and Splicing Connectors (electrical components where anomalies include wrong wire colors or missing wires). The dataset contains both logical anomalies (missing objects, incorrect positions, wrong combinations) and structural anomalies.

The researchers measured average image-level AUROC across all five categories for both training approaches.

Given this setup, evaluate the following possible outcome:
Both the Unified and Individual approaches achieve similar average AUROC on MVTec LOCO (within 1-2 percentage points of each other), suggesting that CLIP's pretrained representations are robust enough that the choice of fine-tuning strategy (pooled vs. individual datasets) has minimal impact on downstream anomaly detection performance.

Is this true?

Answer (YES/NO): YES